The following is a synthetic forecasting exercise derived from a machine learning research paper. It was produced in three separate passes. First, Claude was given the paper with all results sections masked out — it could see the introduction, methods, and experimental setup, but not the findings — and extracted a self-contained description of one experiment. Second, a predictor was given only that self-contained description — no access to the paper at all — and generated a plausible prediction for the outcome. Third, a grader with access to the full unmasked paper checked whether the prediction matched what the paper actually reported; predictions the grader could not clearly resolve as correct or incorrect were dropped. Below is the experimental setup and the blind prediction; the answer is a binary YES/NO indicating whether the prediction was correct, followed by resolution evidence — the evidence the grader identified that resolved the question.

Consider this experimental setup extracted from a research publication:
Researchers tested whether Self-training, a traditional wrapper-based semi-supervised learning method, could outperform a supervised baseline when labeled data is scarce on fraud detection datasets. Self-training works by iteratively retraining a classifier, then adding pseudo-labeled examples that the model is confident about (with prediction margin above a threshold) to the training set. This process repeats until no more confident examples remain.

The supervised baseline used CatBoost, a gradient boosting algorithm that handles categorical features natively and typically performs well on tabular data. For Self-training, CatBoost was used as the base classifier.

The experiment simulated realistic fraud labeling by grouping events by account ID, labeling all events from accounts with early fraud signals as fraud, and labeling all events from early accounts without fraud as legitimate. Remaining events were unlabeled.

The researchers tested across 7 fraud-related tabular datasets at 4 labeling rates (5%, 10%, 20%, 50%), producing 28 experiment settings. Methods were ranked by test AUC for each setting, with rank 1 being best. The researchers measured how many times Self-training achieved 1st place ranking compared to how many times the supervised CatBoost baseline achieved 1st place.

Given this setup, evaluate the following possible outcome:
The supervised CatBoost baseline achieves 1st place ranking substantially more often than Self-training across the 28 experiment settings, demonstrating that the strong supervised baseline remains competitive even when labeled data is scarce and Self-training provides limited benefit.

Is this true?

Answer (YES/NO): YES